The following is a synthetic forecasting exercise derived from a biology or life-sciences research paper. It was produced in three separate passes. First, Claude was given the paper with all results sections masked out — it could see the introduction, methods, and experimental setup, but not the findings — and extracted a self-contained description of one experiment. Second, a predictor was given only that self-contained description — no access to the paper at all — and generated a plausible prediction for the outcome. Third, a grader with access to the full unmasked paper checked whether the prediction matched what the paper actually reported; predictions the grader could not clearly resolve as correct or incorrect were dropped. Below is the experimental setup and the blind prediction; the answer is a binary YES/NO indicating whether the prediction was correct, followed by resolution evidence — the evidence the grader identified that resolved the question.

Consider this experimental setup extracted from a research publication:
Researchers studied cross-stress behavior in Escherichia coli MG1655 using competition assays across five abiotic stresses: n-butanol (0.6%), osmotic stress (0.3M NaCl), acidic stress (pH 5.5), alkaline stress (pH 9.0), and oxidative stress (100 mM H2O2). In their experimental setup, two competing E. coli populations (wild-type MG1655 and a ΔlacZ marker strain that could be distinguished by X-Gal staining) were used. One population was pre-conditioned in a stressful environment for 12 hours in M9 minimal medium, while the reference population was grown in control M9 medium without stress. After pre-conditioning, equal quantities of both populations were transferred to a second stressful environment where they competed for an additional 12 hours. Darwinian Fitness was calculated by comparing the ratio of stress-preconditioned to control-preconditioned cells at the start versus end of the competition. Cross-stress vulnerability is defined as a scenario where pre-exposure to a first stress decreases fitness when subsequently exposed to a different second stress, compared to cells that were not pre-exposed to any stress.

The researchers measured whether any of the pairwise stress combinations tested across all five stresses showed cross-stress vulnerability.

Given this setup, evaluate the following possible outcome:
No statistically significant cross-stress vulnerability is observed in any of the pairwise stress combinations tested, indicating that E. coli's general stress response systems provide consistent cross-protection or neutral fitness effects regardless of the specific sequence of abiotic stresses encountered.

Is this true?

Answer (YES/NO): NO